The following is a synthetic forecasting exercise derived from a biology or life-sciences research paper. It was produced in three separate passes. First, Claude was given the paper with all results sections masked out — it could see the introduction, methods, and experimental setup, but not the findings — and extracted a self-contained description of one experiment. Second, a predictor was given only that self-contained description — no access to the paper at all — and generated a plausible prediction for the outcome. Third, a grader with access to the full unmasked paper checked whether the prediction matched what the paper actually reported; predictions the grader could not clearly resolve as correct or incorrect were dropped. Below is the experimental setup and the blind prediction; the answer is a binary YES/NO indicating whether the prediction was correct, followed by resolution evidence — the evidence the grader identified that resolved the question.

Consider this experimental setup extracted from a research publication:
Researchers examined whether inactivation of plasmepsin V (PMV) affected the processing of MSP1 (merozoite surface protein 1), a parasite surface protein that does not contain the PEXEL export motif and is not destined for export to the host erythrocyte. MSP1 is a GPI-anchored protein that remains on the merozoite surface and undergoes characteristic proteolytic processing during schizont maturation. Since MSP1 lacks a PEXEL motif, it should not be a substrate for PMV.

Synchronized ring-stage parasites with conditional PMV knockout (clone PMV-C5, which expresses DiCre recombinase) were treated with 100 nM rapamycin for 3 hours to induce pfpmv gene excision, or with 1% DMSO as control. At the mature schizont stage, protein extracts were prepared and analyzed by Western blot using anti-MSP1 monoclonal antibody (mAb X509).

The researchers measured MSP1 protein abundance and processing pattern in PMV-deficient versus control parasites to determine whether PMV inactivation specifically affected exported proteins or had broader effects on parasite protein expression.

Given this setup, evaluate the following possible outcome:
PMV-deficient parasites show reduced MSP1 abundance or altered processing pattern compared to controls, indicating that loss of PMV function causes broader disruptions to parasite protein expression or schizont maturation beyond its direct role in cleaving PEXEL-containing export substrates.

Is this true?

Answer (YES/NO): NO